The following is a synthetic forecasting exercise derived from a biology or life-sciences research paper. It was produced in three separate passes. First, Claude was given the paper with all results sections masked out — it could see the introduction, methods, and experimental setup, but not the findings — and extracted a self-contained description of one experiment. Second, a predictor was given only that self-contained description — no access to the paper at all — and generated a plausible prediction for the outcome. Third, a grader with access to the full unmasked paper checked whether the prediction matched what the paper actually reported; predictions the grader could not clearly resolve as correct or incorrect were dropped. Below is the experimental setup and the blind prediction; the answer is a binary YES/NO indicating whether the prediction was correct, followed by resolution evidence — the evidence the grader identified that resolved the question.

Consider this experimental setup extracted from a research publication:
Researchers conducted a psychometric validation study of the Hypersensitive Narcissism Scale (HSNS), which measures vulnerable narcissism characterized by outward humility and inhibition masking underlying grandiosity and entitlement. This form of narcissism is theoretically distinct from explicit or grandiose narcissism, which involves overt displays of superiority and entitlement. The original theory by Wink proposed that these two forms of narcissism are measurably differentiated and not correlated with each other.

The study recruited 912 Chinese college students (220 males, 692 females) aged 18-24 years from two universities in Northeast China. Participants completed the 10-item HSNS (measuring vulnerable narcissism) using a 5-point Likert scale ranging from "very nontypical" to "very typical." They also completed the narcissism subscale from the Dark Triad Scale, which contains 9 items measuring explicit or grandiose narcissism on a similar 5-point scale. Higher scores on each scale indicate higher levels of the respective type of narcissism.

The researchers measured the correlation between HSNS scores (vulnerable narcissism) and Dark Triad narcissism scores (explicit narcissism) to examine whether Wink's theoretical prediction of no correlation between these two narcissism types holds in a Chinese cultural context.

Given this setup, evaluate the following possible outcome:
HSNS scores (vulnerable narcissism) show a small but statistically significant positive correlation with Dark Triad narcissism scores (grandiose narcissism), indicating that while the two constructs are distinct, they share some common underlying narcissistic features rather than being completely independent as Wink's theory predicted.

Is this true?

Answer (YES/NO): NO